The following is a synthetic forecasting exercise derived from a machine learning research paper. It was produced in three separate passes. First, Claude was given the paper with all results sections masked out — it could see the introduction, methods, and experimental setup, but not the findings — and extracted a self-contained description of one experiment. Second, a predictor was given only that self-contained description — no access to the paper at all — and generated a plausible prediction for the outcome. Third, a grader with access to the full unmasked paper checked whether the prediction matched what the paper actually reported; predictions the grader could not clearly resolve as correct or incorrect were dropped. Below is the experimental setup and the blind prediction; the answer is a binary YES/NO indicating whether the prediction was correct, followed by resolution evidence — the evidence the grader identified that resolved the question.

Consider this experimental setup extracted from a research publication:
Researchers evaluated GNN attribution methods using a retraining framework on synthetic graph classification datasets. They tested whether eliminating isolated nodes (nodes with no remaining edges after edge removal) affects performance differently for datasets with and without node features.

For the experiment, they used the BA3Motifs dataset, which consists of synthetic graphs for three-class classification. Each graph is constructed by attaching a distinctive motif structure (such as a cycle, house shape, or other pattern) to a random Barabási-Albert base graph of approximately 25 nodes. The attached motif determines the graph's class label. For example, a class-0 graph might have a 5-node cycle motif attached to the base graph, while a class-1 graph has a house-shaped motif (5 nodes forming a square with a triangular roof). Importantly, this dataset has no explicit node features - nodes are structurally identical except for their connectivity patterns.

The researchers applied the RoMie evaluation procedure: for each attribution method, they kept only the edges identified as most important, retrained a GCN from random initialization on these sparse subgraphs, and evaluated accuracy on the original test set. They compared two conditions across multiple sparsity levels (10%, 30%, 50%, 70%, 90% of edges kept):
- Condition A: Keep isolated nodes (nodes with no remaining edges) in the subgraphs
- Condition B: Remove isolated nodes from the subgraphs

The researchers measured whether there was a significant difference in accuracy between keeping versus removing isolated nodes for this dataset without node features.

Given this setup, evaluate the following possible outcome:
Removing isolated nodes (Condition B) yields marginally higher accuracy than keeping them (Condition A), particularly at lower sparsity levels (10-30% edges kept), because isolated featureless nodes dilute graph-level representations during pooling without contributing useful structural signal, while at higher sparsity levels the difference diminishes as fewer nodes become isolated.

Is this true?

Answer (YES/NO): NO